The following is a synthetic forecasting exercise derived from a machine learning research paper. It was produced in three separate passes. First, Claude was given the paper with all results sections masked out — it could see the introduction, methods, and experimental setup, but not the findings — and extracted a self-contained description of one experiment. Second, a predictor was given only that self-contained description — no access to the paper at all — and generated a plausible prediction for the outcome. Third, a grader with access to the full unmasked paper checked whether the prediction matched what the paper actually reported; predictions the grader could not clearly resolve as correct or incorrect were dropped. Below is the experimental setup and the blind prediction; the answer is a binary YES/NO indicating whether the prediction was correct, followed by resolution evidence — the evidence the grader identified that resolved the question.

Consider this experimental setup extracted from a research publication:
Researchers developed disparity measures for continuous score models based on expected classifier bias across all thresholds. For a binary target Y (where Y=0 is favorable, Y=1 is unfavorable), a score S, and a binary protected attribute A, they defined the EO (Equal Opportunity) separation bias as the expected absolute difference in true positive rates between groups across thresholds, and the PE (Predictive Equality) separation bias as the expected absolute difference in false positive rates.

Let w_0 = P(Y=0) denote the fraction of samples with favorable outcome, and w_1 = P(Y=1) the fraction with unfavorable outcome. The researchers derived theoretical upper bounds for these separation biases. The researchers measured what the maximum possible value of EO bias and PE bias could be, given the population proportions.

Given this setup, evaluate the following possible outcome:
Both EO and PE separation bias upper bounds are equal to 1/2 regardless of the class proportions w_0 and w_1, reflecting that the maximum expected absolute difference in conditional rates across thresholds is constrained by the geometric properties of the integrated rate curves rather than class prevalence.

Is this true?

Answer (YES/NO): NO